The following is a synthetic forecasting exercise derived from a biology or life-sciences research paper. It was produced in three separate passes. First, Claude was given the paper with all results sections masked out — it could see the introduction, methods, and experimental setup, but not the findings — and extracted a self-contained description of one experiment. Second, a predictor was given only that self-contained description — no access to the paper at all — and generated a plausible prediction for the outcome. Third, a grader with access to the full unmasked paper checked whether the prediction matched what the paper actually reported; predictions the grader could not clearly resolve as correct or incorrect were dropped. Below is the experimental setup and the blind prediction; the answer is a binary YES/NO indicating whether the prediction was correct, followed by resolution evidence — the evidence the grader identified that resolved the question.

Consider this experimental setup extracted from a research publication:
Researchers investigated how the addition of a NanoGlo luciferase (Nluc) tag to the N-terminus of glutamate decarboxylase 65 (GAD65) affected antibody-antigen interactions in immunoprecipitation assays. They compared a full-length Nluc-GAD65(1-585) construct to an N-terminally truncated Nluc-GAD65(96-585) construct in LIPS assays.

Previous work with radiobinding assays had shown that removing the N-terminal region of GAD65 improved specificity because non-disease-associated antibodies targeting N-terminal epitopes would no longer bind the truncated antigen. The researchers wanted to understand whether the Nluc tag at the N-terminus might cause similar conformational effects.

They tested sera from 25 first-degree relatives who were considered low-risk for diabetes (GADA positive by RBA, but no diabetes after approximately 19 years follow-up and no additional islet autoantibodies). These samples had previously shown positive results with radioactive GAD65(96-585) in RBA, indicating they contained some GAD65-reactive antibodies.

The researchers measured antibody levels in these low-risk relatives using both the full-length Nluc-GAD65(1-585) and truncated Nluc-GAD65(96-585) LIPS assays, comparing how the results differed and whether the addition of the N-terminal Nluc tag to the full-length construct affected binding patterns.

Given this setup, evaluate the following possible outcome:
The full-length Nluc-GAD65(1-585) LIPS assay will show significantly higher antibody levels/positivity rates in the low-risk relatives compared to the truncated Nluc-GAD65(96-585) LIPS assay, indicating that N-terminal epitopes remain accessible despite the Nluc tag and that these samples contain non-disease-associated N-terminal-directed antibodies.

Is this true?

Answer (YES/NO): NO